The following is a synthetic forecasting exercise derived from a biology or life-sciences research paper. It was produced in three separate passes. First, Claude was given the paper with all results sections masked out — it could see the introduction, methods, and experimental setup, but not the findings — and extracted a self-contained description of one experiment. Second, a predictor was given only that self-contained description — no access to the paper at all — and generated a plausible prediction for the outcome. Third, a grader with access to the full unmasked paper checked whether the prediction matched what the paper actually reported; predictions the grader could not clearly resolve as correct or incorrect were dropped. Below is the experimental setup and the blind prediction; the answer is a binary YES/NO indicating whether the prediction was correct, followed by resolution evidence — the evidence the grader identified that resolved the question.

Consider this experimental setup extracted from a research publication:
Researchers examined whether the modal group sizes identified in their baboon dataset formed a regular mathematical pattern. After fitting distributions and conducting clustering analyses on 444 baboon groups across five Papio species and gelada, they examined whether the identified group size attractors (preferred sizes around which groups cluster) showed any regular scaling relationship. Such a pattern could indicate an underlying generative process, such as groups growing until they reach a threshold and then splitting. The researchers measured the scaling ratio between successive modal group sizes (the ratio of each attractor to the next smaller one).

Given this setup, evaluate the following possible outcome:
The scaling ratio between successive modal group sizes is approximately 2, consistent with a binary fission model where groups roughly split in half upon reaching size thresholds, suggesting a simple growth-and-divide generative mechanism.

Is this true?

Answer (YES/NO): YES